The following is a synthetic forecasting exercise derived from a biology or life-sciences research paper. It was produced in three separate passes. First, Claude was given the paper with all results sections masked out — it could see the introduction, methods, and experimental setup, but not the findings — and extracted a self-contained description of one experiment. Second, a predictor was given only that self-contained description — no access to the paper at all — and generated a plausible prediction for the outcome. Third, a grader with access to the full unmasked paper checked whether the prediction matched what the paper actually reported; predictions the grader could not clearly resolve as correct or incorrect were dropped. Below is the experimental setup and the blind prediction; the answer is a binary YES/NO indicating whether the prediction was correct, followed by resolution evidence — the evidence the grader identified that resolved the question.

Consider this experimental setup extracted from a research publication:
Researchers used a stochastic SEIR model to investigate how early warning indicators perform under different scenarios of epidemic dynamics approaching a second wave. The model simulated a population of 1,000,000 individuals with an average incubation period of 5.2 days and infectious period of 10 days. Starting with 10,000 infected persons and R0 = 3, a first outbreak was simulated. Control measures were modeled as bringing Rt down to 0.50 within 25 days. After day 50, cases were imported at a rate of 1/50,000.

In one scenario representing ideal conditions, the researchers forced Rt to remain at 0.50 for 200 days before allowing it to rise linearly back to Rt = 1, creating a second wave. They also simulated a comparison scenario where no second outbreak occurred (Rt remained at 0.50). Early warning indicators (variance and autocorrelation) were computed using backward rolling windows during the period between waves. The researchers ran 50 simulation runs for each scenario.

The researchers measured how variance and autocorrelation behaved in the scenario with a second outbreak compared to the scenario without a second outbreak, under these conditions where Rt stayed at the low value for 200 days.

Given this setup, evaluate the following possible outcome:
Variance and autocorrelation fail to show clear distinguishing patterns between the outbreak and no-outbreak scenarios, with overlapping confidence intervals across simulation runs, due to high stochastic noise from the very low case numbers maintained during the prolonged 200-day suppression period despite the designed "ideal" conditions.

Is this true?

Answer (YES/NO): NO